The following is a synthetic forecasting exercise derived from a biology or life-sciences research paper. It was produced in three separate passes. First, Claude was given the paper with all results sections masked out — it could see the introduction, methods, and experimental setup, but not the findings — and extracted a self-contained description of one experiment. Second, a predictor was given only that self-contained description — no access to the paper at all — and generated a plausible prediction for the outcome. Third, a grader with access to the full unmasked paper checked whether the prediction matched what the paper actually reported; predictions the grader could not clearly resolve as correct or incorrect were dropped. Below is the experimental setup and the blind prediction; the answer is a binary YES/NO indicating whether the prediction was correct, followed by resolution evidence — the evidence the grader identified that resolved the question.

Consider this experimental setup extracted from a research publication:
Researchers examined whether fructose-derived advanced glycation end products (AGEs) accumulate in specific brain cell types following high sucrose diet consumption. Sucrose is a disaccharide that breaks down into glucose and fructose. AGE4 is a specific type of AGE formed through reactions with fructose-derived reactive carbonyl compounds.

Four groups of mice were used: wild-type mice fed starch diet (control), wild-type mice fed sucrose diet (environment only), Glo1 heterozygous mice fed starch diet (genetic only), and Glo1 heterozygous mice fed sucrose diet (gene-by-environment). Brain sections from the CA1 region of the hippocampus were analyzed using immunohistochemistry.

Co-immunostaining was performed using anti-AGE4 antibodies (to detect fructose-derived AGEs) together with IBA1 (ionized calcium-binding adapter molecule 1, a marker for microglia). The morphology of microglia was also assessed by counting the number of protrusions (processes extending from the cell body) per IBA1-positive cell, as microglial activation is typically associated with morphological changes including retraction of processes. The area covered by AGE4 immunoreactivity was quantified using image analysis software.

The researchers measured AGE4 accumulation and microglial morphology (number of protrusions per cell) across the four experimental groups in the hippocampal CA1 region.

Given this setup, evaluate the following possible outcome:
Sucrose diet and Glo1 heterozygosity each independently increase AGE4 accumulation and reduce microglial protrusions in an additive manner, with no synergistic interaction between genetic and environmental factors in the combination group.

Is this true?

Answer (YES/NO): NO